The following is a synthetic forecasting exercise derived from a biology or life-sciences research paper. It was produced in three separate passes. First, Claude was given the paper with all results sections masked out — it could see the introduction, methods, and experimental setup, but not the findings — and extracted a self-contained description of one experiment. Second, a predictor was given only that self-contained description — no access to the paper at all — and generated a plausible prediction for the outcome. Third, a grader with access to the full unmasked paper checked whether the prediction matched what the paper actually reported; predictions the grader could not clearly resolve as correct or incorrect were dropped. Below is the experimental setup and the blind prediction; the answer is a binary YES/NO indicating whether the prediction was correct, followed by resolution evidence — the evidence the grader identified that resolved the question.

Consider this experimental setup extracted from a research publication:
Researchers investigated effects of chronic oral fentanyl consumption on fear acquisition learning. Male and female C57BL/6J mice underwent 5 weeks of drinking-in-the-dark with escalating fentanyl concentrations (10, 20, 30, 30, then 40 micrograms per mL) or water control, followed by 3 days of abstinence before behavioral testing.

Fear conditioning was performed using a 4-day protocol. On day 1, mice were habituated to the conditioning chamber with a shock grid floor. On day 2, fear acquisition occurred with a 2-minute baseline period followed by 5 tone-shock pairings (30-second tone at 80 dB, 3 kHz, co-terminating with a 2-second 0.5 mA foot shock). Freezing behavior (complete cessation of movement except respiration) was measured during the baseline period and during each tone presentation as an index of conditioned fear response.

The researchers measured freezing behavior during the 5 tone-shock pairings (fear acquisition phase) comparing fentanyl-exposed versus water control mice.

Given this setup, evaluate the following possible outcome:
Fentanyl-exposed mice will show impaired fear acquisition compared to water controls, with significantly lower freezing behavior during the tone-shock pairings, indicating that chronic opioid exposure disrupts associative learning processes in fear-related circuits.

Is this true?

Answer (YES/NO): NO